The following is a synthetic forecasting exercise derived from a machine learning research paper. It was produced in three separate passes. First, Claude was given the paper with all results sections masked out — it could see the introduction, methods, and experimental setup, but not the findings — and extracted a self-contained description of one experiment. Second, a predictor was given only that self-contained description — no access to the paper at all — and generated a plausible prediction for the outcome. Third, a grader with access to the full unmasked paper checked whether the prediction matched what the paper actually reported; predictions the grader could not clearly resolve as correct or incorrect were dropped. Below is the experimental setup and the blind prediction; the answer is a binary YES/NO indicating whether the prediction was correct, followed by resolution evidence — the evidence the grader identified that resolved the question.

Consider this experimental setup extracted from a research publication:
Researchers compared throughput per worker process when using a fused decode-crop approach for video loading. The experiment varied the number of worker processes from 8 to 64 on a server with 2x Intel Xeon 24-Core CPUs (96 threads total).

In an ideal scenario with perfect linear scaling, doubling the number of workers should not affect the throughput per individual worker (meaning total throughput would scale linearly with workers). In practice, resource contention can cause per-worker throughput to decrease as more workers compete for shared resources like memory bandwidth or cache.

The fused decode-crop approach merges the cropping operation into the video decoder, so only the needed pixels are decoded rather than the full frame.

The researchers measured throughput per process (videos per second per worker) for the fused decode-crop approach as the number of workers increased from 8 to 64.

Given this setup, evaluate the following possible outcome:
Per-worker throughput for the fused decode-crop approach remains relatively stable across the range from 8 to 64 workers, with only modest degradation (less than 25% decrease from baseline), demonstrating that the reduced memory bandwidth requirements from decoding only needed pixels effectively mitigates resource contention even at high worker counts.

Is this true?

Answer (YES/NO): NO